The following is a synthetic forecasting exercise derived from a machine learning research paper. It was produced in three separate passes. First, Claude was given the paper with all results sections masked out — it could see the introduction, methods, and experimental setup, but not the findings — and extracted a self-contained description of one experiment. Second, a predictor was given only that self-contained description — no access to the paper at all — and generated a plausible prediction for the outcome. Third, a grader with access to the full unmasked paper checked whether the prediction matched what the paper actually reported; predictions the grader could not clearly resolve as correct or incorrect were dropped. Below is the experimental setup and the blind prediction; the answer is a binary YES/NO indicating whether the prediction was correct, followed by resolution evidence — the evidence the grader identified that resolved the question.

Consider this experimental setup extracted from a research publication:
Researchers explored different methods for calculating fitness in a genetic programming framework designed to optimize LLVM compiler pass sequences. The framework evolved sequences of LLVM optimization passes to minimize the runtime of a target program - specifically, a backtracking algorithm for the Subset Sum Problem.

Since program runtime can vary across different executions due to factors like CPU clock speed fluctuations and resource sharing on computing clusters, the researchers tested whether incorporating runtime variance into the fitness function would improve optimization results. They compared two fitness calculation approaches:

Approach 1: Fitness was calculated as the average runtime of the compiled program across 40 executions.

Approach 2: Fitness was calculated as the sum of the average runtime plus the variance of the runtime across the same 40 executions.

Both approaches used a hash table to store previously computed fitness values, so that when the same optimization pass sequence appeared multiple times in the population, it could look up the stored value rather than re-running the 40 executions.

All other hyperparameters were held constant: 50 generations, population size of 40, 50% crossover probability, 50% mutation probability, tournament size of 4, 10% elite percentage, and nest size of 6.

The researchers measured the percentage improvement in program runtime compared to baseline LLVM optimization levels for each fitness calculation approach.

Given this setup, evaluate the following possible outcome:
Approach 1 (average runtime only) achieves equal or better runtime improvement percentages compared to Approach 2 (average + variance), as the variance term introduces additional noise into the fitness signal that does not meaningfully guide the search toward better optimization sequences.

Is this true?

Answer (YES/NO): YES